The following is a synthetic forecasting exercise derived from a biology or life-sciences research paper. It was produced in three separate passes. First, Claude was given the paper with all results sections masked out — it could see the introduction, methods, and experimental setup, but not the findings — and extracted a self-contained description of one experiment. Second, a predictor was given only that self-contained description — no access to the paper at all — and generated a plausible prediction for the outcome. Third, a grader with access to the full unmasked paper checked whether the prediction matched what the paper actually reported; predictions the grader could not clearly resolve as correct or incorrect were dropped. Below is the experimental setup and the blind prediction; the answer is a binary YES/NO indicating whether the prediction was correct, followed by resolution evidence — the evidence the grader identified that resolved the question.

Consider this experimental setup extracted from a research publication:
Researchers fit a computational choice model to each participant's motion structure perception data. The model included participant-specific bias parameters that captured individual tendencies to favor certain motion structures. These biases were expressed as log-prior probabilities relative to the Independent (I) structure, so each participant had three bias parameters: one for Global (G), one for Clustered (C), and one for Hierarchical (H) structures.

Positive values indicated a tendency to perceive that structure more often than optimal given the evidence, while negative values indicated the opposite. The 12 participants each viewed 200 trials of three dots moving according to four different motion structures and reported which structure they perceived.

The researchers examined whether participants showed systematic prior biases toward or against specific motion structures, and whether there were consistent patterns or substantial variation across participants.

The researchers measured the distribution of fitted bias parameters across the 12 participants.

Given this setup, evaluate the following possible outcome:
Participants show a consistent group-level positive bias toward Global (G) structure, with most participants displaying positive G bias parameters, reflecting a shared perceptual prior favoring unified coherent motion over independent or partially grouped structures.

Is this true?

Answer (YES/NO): NO